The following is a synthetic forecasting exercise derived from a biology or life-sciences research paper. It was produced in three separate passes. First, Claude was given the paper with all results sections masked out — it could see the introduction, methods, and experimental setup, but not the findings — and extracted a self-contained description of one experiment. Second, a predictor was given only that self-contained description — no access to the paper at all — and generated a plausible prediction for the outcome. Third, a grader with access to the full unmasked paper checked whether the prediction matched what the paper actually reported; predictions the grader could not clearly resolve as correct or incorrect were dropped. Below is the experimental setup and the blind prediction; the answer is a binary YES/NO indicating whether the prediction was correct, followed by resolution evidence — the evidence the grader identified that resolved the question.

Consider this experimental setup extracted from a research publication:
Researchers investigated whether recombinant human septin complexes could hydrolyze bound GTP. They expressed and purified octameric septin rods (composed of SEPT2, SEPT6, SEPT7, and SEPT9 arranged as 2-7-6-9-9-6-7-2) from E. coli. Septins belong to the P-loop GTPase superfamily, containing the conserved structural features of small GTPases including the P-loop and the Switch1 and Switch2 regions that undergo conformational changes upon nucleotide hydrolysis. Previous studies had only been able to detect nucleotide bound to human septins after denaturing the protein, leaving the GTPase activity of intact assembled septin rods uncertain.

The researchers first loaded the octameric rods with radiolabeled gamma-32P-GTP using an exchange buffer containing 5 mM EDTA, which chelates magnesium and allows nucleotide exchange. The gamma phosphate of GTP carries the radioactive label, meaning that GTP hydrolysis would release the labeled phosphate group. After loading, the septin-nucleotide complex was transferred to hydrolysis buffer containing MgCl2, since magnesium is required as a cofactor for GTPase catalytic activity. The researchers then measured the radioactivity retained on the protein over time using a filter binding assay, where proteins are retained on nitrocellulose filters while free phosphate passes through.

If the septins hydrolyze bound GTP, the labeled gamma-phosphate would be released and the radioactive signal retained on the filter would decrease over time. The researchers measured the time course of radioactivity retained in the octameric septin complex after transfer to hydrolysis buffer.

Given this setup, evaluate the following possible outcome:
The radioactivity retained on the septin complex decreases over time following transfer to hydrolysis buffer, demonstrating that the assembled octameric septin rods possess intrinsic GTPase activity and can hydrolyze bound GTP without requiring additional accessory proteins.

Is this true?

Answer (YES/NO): NO